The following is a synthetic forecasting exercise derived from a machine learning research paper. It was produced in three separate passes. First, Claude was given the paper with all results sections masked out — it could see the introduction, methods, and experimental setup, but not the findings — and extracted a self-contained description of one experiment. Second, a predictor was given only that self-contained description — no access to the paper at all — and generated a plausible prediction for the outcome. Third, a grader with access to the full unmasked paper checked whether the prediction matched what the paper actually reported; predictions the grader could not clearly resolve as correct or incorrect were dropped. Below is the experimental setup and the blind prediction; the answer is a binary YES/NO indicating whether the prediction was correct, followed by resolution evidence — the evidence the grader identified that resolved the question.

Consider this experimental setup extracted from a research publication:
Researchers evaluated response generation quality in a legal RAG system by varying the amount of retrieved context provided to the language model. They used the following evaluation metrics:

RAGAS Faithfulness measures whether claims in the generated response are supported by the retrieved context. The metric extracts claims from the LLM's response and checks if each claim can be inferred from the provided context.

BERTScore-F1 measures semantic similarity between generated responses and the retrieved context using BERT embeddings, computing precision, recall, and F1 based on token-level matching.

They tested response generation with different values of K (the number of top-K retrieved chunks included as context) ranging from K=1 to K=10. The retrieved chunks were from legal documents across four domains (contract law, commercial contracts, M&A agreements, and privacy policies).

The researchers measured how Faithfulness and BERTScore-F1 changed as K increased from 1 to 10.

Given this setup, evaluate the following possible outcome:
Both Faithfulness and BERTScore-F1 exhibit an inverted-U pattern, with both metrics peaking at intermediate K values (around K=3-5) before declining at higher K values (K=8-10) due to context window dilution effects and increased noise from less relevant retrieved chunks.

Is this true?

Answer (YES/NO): NO